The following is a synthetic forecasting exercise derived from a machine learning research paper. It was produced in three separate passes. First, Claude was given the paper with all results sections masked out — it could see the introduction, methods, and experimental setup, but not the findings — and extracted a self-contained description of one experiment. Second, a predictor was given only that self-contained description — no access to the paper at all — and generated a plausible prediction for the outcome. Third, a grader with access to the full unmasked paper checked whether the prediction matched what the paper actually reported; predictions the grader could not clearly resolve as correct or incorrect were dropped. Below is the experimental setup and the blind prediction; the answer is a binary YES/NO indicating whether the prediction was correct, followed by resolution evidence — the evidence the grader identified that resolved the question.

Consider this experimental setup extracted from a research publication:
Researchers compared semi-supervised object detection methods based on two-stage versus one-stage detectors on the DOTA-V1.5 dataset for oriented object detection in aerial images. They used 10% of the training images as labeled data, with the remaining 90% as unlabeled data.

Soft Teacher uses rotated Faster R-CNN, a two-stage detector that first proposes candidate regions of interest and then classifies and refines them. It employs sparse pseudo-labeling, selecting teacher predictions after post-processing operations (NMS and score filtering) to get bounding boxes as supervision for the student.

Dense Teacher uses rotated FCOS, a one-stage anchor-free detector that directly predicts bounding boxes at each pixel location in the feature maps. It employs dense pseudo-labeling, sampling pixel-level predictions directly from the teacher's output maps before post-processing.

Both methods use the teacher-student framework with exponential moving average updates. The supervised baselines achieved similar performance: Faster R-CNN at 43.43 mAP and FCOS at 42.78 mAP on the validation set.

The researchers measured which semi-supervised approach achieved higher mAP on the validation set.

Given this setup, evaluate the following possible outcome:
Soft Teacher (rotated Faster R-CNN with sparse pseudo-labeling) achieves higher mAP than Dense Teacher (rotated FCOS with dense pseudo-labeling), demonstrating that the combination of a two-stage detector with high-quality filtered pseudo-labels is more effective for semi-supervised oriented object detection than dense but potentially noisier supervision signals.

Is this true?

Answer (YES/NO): YES